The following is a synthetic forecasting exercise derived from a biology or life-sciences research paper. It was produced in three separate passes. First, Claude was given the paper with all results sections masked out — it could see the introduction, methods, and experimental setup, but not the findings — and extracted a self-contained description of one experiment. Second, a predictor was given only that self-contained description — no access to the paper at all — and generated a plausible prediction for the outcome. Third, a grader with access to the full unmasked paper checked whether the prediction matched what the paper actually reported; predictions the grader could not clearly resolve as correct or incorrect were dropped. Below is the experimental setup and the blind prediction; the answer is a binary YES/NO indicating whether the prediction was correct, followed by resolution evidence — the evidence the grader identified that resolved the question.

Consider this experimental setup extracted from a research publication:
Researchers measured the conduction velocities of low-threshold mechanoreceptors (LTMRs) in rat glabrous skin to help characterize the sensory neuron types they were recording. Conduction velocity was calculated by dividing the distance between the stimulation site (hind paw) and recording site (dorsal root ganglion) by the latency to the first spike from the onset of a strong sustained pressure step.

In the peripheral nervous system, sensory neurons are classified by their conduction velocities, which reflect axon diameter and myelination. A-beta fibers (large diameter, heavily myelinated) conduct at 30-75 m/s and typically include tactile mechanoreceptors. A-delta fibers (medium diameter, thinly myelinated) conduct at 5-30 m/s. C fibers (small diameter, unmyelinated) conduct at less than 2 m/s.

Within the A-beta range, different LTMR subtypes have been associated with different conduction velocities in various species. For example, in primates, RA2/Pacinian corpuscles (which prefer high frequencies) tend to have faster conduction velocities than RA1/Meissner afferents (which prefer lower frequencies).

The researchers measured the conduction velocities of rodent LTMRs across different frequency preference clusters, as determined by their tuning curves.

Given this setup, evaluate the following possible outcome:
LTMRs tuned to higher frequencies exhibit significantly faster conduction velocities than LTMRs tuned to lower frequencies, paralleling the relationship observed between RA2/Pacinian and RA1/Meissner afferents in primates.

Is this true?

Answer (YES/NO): YES